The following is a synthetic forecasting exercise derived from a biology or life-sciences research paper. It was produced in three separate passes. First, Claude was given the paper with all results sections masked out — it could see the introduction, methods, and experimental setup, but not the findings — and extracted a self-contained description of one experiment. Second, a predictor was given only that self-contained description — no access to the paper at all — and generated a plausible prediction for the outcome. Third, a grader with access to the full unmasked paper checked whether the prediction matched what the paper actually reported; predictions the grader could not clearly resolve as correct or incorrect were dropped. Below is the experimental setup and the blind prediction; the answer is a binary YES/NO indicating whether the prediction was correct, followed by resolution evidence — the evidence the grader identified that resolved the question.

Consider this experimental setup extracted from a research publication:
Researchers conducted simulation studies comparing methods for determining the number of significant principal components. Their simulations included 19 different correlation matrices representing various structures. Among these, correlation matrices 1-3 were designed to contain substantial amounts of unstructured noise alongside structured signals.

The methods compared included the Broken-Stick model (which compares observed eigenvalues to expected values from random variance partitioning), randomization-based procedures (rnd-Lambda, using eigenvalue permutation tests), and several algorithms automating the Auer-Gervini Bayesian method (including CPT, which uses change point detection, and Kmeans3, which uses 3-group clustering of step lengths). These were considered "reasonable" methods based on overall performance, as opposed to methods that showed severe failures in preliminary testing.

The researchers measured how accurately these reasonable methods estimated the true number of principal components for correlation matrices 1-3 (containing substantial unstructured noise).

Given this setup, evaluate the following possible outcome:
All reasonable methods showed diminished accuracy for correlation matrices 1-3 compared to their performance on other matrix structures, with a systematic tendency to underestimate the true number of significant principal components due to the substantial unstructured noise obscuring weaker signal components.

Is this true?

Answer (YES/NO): YES